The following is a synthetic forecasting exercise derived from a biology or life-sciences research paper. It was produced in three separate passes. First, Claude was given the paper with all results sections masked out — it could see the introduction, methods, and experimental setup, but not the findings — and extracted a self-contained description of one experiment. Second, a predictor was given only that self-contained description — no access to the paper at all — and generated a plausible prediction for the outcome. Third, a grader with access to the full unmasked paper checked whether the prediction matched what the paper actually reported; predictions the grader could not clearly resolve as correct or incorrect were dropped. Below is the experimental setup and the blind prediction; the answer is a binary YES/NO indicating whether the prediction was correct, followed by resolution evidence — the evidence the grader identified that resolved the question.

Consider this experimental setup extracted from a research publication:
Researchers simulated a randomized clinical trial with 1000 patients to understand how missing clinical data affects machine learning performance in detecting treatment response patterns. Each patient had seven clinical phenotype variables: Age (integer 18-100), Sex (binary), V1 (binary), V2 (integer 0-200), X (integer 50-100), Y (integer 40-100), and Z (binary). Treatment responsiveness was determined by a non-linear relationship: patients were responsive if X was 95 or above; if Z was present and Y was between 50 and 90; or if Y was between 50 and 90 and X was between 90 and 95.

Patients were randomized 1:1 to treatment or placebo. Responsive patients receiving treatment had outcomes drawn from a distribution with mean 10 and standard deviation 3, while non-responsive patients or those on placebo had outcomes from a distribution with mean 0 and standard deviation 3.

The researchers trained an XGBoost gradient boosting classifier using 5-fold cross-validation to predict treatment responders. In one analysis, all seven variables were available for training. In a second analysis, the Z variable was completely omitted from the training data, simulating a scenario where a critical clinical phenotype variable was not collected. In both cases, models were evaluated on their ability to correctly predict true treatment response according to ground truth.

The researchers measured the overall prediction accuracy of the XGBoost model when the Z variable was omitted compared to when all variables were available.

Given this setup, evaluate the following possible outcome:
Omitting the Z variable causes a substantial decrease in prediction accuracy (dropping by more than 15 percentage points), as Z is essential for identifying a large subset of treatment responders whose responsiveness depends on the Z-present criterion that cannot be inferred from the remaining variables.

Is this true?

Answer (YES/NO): YES